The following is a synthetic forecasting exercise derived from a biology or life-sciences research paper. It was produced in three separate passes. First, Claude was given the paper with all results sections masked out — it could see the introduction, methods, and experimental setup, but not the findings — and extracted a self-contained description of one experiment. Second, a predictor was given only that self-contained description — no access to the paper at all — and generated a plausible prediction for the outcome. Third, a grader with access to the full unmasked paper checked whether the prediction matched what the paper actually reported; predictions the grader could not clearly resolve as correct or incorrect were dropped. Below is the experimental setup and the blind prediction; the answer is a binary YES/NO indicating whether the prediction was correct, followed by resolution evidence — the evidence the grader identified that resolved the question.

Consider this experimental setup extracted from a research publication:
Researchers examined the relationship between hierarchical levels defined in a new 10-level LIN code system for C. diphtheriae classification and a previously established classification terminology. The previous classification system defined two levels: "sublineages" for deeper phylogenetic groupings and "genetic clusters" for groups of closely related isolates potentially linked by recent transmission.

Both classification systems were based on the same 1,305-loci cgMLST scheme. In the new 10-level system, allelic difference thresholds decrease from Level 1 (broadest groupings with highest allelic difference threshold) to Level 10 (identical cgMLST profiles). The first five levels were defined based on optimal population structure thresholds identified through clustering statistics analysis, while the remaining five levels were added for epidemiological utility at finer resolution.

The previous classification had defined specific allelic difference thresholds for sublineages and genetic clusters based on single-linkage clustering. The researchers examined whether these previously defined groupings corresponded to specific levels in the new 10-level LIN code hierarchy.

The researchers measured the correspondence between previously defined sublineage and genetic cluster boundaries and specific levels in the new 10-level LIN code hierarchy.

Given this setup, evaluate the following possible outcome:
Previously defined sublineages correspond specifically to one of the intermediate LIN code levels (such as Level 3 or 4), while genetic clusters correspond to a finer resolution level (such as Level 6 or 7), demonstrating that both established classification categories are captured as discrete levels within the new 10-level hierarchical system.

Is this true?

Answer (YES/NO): NO